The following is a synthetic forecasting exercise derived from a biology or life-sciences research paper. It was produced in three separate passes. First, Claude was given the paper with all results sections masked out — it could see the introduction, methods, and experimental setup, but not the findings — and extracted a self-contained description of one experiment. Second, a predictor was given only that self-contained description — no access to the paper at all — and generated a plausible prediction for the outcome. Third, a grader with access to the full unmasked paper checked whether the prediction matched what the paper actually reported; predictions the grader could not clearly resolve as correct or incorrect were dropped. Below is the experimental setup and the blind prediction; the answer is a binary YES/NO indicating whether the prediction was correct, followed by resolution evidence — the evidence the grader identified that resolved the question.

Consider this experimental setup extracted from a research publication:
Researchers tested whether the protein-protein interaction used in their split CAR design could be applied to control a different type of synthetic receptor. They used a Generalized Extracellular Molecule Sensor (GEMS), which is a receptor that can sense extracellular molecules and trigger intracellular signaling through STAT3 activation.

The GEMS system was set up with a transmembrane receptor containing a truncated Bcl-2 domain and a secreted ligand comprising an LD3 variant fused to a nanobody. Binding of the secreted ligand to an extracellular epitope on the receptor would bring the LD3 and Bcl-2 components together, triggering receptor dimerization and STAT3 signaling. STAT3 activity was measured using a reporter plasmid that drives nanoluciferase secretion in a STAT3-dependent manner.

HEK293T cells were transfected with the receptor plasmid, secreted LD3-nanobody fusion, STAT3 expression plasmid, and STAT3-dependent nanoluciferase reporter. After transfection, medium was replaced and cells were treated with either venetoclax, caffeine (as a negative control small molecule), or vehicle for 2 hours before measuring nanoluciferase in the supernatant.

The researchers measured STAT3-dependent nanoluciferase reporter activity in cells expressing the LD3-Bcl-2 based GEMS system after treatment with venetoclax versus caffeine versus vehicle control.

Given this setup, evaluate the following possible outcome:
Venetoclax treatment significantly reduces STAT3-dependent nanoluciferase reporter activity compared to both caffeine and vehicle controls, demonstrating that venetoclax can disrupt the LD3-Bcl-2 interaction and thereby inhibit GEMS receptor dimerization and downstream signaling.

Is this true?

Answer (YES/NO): YES